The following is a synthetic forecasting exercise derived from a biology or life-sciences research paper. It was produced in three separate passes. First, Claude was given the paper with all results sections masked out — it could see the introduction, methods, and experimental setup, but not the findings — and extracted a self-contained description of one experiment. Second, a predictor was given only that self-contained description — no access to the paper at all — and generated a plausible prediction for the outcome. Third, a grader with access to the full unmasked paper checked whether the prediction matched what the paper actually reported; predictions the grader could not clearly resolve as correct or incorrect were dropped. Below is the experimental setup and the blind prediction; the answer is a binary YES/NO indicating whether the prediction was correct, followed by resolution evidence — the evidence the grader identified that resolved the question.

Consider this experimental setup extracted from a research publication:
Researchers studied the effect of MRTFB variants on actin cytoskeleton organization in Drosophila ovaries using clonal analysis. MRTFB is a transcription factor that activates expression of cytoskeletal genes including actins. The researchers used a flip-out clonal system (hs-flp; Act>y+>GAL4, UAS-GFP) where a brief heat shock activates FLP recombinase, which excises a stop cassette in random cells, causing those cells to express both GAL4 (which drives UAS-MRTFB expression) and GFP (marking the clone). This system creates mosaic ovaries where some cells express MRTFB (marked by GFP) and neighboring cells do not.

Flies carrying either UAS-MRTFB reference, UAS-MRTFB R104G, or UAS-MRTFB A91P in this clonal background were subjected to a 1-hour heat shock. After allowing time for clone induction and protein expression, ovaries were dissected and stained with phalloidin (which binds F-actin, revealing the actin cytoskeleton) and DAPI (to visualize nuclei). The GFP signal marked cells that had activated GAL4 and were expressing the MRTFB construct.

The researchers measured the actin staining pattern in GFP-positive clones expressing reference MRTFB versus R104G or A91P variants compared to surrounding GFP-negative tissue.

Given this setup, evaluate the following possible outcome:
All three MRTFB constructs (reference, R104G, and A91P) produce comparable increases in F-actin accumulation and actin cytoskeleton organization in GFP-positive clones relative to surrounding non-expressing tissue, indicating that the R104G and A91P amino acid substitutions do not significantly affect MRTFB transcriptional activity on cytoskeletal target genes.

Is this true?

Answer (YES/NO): NO